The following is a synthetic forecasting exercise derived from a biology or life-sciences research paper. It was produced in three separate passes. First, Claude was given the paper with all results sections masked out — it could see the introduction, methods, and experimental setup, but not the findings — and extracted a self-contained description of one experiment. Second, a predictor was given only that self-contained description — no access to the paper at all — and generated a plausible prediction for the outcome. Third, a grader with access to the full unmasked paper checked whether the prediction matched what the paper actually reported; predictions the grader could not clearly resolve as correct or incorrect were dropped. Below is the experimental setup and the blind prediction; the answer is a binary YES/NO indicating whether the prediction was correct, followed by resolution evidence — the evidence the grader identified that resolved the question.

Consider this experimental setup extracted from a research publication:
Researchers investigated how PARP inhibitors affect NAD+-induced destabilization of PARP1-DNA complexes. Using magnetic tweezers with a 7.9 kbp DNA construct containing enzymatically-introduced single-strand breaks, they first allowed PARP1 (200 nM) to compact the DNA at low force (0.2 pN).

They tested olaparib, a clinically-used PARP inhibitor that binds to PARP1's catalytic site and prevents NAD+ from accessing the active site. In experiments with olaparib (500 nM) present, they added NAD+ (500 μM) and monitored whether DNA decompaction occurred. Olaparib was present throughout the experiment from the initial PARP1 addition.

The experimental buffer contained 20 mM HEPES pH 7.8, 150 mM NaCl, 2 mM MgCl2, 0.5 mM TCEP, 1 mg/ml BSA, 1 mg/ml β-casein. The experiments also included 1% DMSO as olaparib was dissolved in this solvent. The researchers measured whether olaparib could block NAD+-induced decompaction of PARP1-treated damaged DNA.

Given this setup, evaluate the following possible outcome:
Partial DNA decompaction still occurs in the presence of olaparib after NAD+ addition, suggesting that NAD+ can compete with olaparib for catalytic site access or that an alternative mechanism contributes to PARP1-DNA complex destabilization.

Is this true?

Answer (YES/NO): NO